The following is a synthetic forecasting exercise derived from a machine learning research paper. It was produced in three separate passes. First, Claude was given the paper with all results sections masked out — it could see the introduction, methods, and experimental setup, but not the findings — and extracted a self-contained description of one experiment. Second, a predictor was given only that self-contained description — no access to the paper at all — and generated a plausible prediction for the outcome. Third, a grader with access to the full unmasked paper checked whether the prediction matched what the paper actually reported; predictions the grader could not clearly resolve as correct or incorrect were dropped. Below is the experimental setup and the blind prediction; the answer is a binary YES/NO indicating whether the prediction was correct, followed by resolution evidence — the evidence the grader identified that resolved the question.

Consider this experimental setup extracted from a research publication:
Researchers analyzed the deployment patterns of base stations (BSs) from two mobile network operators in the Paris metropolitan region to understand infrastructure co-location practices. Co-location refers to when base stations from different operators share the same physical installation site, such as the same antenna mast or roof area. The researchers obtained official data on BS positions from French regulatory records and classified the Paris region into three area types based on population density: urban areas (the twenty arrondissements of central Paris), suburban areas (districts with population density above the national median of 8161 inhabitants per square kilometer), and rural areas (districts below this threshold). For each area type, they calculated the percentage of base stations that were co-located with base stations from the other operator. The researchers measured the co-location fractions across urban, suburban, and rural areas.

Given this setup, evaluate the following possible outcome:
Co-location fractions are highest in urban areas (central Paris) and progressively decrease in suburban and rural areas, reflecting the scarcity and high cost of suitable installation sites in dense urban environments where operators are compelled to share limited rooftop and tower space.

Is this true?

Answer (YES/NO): NO